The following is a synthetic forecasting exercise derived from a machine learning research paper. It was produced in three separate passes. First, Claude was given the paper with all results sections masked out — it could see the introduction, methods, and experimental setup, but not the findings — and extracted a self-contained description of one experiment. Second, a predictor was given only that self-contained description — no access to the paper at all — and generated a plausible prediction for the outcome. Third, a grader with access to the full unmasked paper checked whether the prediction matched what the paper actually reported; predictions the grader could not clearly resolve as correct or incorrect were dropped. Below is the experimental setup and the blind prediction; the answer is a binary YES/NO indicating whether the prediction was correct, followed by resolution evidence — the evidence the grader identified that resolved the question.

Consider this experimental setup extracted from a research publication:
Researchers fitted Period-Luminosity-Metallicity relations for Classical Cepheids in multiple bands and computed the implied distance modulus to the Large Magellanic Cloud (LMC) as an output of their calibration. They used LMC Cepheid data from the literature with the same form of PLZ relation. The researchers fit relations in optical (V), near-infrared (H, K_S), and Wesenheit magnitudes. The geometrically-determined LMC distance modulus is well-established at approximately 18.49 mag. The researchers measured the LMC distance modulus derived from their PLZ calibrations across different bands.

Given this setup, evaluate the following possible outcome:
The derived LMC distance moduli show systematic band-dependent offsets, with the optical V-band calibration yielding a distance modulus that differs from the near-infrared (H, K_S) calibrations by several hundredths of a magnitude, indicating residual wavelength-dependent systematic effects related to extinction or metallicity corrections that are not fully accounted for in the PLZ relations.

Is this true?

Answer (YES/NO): NO